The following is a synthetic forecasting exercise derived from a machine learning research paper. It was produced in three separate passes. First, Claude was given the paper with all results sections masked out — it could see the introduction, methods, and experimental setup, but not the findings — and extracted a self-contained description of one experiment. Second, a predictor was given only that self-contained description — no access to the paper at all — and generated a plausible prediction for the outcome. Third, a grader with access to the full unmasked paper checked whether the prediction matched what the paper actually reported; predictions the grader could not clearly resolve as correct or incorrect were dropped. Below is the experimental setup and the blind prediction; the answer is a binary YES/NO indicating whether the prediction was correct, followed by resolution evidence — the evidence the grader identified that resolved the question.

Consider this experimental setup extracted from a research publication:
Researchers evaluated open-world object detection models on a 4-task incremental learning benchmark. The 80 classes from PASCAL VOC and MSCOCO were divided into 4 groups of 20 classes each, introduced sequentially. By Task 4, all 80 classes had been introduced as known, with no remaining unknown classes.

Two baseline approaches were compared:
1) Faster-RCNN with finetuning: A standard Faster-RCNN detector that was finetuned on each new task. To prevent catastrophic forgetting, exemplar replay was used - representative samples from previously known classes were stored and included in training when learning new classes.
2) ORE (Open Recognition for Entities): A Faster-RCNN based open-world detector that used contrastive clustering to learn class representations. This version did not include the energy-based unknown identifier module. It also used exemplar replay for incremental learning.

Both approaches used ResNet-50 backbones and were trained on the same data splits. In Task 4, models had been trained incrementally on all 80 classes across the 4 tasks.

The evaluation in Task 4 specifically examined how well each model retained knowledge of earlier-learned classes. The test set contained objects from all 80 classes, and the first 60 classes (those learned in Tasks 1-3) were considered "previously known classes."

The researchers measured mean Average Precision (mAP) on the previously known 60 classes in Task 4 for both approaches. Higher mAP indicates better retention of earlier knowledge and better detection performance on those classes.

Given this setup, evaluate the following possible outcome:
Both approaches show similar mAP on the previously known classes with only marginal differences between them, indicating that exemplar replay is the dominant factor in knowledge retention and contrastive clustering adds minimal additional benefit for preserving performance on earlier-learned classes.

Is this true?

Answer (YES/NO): YES